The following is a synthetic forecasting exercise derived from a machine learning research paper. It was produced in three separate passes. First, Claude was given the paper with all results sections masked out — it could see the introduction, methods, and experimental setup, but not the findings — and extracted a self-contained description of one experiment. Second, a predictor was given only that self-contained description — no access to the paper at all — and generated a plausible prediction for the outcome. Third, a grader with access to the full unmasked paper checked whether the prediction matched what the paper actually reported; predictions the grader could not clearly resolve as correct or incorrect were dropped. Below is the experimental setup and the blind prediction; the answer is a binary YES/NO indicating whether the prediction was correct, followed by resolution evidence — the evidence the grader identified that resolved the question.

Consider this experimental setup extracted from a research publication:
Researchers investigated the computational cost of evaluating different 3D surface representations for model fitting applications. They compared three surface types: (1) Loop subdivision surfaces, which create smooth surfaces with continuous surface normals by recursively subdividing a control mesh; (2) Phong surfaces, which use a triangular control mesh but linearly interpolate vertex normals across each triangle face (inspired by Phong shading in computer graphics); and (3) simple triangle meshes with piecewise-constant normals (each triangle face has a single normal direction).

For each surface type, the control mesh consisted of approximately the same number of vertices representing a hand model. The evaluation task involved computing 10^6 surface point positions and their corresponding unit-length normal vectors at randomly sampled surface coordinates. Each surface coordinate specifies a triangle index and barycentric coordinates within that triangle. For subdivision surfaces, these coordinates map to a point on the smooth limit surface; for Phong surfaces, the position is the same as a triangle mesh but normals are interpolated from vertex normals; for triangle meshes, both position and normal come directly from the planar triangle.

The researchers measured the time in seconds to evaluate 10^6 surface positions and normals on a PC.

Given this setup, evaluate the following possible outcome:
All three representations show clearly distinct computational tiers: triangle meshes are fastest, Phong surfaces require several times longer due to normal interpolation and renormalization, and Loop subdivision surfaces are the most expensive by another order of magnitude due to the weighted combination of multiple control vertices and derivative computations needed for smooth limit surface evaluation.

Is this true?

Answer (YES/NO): NO